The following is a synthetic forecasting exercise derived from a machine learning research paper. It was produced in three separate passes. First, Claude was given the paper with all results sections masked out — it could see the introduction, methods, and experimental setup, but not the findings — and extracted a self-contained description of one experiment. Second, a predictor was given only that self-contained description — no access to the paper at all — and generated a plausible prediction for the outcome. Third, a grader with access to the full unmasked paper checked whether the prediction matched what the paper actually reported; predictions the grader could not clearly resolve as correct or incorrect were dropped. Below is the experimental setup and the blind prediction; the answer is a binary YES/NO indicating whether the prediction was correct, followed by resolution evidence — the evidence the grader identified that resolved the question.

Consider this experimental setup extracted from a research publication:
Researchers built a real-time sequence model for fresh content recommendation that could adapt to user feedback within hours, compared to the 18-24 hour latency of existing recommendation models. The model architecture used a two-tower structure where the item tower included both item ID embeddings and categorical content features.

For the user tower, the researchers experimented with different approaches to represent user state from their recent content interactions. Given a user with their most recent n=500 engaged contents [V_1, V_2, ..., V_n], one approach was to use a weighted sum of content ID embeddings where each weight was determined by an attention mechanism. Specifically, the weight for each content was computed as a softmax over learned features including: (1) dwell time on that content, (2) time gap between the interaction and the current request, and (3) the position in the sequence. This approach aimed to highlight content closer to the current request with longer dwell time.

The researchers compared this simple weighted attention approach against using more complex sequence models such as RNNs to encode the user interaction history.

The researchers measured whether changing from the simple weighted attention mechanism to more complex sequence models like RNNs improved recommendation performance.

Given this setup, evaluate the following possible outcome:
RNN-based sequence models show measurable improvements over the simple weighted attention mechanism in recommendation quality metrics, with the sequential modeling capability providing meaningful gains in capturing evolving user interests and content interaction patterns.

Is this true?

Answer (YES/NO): NO